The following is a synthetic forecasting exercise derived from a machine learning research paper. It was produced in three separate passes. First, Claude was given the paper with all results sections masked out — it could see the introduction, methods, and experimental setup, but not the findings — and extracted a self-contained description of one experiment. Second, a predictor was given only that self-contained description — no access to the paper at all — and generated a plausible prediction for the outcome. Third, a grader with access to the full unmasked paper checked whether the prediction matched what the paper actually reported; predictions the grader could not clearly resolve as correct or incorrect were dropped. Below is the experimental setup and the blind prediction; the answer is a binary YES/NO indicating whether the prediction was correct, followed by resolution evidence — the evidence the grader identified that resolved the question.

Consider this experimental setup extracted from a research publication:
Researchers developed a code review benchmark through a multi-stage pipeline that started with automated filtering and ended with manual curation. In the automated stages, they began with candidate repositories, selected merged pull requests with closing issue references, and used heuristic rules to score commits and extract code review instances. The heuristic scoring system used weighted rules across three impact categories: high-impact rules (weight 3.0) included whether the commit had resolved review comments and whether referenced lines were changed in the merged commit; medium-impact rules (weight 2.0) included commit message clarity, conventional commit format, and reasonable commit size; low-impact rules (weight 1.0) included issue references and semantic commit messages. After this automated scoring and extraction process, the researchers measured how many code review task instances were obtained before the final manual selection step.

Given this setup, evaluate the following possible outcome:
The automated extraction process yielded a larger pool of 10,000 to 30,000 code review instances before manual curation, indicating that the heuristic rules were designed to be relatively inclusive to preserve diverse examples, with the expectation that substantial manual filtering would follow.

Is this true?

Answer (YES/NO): NO